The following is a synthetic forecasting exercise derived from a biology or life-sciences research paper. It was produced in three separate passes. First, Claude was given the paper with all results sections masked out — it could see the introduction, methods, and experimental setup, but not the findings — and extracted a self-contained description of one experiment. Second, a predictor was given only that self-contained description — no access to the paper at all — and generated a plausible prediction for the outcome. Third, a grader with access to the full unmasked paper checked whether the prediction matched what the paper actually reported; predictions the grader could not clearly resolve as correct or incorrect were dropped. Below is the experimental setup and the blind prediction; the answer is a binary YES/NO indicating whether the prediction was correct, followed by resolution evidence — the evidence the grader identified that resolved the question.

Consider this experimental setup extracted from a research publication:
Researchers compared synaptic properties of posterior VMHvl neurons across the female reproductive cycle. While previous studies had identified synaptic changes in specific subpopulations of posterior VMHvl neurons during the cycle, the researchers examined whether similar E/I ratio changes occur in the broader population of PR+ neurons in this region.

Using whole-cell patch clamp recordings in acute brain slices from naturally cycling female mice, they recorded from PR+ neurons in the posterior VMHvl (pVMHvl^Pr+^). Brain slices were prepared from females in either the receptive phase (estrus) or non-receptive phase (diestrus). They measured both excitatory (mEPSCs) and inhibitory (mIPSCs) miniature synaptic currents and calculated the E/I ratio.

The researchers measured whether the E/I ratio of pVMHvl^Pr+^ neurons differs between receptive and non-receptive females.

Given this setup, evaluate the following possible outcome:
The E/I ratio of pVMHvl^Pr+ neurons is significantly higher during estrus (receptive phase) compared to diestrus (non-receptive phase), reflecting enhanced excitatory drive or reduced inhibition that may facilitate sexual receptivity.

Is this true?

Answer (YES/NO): NO